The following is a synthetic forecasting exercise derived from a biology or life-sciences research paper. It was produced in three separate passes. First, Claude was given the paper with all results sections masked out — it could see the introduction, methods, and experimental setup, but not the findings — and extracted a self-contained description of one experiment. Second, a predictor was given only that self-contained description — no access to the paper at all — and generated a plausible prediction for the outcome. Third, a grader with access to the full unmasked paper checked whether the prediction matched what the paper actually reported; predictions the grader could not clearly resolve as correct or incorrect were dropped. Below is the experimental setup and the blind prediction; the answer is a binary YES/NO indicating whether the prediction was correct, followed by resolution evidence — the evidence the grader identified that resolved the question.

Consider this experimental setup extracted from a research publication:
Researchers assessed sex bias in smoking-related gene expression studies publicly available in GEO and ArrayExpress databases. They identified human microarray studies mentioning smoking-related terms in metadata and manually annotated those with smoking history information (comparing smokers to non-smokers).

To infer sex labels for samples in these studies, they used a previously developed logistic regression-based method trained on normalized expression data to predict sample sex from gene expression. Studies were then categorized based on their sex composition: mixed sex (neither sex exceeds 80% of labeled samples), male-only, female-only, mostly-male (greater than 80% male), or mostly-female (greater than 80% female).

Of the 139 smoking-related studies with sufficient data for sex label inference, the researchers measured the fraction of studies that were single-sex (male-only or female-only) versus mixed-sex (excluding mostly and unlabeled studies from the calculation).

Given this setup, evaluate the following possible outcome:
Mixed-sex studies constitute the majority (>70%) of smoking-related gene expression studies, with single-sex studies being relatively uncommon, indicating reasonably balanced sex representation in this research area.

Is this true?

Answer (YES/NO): YES